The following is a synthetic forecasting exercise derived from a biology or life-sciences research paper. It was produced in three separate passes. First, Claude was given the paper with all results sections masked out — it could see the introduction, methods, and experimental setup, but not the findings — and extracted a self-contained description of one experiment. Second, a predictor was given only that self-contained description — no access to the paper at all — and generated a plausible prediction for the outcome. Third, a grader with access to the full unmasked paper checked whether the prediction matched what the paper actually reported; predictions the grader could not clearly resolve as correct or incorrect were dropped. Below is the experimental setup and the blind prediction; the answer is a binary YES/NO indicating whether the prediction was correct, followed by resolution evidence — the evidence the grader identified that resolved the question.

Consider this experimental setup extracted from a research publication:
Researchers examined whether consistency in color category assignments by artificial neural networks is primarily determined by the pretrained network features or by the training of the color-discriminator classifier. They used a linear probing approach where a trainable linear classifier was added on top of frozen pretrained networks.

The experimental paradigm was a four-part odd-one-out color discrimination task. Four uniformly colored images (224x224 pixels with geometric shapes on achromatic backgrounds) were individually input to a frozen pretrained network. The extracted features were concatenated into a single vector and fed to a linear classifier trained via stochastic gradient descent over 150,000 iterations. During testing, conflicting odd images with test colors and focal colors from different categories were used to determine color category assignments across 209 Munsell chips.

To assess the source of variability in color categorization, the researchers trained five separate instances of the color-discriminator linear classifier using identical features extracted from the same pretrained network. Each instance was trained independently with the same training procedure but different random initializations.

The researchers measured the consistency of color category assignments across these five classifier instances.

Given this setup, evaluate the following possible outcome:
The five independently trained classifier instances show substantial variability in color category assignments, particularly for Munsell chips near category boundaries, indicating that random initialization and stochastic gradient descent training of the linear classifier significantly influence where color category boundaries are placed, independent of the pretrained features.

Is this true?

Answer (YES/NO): NO